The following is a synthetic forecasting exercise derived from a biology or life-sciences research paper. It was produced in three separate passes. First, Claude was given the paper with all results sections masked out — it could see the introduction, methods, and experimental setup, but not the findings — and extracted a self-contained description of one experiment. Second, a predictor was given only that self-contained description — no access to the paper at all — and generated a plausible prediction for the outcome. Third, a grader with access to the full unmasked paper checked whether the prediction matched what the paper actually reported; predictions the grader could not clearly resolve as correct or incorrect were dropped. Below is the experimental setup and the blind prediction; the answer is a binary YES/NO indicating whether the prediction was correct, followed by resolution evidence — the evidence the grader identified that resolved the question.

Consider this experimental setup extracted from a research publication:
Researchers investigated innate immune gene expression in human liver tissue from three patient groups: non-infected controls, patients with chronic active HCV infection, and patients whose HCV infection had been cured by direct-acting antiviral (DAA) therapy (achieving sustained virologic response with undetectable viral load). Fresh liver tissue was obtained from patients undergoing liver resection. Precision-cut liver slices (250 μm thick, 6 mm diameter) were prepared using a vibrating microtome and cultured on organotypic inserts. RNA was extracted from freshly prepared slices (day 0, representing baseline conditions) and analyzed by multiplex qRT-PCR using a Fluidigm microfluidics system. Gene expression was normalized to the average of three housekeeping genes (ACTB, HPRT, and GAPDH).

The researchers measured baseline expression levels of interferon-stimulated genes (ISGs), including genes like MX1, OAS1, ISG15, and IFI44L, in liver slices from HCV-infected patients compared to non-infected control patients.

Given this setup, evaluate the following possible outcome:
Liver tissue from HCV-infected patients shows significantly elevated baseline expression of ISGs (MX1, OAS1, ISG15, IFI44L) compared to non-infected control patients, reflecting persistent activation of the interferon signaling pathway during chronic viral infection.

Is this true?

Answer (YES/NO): YES